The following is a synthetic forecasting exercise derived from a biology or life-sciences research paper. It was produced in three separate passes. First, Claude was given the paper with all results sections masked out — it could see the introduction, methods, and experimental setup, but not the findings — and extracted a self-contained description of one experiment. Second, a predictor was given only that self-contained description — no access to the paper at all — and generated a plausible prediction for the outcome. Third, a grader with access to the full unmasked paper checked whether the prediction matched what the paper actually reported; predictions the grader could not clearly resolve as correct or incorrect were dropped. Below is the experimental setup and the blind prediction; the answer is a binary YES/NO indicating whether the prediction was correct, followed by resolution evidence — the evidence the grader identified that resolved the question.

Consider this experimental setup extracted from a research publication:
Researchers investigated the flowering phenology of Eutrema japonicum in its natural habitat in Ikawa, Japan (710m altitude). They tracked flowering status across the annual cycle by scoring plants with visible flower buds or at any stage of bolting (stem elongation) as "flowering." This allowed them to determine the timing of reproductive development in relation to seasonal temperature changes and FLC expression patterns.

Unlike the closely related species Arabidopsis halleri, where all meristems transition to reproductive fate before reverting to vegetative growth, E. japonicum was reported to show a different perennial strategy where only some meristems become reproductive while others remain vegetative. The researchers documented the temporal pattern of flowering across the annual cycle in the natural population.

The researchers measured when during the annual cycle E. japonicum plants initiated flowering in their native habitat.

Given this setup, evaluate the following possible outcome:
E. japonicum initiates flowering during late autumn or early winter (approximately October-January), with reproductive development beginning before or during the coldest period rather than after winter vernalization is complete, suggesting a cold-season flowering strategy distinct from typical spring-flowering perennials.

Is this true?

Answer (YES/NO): NO